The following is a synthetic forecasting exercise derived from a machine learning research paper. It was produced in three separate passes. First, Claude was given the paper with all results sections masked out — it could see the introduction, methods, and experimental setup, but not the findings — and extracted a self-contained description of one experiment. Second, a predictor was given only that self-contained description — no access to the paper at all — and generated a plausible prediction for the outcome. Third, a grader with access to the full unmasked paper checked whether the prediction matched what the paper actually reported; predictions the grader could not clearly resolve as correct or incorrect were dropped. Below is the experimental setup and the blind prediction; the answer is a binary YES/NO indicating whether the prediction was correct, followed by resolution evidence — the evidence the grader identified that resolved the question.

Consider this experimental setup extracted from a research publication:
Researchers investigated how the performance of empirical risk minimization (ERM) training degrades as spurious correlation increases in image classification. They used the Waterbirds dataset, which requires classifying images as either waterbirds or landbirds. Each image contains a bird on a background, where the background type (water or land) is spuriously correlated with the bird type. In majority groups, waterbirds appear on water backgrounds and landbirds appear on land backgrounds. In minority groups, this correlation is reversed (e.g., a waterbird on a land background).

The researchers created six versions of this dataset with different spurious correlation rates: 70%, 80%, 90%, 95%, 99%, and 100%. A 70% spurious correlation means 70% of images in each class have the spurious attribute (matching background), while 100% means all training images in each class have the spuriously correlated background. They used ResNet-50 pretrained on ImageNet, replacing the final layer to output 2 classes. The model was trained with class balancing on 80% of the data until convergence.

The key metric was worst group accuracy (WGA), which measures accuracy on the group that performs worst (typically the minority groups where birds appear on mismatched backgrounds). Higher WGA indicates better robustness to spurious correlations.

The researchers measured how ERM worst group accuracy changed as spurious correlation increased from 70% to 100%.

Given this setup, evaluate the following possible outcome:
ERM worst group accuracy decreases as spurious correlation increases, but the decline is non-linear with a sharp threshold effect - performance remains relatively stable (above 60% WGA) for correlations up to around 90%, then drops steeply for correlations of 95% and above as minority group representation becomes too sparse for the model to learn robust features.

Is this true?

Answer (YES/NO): NO